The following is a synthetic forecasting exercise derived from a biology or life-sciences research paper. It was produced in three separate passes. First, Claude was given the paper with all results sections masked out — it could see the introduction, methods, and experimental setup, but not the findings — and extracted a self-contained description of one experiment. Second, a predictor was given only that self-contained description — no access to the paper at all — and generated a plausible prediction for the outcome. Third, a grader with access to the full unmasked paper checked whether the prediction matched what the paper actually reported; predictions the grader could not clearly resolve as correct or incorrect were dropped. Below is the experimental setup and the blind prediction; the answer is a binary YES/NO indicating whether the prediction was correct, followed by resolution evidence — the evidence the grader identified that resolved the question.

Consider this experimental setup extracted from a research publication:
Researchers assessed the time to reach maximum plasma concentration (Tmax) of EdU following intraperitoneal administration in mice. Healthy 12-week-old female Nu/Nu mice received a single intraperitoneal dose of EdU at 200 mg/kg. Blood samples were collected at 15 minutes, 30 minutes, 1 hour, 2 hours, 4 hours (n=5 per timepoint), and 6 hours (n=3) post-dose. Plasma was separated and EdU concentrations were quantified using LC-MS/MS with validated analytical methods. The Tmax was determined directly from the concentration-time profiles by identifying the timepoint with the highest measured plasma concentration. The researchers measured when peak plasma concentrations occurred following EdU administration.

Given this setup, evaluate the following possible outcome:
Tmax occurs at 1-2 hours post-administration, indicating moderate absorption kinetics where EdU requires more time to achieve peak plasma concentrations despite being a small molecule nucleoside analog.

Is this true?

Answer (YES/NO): NO